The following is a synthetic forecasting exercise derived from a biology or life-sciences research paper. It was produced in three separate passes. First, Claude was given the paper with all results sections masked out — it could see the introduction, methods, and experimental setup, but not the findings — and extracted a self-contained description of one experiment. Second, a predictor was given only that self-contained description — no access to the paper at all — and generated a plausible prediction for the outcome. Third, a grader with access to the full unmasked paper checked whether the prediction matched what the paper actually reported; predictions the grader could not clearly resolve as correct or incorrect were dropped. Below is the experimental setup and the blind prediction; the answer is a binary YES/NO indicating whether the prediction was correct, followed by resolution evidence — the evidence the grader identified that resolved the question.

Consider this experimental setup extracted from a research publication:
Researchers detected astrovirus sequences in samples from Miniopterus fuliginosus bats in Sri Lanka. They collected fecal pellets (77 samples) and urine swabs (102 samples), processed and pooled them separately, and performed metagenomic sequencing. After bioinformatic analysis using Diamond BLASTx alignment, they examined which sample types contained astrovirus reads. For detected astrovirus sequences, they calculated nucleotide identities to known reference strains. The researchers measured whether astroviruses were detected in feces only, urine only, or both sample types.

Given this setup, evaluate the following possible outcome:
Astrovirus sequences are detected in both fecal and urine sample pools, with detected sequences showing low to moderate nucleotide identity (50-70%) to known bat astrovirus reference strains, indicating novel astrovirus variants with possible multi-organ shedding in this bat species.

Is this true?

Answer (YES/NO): NO